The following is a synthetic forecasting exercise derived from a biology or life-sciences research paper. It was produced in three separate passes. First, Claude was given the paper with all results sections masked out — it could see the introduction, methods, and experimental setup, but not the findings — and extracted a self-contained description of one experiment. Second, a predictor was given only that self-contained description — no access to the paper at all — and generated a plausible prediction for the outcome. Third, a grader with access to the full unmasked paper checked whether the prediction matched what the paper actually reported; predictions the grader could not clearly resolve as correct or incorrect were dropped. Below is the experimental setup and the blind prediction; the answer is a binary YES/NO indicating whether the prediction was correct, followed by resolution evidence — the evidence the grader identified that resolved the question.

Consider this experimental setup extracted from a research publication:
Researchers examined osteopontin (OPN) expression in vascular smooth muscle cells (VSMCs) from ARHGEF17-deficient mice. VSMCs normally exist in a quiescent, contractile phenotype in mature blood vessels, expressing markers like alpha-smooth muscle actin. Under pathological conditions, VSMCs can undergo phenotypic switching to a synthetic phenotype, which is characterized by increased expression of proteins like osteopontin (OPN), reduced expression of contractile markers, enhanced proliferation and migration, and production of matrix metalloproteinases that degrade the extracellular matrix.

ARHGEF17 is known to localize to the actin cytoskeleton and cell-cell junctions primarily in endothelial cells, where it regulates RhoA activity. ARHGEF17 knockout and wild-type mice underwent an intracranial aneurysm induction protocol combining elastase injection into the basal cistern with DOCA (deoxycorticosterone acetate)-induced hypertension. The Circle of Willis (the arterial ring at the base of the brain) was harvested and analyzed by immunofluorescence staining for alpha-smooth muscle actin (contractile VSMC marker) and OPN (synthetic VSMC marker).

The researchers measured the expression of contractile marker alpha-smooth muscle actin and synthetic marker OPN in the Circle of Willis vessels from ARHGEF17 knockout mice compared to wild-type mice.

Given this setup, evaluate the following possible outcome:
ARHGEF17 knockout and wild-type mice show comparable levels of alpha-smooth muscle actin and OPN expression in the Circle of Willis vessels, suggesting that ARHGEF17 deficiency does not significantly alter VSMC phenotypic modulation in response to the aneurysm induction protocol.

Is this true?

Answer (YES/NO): NO